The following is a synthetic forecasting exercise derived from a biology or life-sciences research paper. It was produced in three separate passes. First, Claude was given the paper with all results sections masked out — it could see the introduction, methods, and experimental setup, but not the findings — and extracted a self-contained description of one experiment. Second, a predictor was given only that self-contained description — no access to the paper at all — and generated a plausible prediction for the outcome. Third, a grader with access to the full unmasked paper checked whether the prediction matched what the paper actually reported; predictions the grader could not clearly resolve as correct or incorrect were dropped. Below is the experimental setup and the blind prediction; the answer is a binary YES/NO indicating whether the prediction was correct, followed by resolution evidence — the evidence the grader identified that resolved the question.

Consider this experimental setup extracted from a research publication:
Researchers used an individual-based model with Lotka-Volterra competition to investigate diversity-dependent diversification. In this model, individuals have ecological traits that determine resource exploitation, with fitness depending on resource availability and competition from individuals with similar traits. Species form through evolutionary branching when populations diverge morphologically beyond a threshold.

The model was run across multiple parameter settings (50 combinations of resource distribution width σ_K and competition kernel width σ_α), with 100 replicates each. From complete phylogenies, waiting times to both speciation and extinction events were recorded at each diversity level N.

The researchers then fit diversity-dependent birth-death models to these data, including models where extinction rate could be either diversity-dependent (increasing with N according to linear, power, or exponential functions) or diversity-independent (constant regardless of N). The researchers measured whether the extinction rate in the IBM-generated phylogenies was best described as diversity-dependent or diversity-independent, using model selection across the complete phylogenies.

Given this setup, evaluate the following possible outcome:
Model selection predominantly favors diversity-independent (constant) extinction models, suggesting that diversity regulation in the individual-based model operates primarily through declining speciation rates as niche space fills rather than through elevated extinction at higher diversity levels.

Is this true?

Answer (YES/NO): NO